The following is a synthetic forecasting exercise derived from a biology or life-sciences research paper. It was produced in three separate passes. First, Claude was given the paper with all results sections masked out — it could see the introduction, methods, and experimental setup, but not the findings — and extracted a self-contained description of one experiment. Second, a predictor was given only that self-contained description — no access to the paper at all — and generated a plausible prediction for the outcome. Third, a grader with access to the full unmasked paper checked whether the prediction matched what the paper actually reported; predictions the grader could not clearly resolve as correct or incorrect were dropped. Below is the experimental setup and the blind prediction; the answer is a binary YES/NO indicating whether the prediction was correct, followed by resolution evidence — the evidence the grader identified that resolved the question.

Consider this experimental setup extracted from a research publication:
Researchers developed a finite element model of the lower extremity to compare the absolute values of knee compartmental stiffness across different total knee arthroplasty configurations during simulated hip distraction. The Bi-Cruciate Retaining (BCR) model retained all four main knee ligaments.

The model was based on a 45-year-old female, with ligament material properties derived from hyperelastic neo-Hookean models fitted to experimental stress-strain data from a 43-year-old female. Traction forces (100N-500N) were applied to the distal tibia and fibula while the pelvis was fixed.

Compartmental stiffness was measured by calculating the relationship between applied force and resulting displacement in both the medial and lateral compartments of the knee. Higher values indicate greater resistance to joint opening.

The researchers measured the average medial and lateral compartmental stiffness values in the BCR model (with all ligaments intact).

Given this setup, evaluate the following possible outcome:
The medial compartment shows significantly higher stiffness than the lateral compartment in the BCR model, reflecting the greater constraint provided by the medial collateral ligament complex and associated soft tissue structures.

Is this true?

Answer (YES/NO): NO